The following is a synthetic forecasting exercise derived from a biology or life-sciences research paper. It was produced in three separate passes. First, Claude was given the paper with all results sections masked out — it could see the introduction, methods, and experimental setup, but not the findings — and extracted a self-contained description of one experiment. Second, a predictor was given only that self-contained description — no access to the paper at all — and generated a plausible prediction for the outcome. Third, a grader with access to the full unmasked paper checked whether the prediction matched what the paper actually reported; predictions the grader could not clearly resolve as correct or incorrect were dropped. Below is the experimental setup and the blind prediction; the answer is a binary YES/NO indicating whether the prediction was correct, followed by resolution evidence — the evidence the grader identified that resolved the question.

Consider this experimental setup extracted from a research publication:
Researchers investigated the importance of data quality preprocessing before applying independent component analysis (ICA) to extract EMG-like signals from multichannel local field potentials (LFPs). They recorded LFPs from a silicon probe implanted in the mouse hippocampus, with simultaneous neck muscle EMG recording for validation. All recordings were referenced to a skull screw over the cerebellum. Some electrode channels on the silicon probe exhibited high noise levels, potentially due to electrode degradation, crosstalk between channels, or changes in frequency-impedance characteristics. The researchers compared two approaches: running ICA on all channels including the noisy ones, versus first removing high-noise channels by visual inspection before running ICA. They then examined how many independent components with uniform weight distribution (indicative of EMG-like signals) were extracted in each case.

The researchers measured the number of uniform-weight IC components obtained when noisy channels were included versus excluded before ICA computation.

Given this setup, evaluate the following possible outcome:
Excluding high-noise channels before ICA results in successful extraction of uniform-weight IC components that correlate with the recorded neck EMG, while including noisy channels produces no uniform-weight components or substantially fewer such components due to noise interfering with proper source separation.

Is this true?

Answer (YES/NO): NO